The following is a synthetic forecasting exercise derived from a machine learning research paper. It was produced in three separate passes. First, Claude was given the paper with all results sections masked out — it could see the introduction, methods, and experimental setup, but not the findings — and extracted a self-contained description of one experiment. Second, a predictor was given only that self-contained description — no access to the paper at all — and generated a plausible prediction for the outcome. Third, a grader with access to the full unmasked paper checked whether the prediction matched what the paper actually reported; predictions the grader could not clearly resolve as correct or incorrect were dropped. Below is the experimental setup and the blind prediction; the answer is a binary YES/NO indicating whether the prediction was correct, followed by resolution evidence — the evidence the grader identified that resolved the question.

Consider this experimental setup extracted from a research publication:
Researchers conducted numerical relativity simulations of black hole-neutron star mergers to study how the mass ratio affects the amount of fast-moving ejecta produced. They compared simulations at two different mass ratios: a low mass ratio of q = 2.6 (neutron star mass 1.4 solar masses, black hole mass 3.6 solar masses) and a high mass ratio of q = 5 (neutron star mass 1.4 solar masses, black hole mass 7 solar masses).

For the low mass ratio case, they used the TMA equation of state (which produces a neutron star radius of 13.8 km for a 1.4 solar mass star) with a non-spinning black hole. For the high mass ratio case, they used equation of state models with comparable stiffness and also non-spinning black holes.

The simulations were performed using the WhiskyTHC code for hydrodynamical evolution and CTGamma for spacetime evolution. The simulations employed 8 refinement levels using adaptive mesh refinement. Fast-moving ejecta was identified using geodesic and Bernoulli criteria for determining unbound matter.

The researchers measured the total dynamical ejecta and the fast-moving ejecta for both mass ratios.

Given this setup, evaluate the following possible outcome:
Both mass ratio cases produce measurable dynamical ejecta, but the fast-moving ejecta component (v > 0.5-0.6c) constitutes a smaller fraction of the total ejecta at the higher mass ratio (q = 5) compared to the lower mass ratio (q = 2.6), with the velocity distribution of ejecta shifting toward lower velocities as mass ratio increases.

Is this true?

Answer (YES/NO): NO